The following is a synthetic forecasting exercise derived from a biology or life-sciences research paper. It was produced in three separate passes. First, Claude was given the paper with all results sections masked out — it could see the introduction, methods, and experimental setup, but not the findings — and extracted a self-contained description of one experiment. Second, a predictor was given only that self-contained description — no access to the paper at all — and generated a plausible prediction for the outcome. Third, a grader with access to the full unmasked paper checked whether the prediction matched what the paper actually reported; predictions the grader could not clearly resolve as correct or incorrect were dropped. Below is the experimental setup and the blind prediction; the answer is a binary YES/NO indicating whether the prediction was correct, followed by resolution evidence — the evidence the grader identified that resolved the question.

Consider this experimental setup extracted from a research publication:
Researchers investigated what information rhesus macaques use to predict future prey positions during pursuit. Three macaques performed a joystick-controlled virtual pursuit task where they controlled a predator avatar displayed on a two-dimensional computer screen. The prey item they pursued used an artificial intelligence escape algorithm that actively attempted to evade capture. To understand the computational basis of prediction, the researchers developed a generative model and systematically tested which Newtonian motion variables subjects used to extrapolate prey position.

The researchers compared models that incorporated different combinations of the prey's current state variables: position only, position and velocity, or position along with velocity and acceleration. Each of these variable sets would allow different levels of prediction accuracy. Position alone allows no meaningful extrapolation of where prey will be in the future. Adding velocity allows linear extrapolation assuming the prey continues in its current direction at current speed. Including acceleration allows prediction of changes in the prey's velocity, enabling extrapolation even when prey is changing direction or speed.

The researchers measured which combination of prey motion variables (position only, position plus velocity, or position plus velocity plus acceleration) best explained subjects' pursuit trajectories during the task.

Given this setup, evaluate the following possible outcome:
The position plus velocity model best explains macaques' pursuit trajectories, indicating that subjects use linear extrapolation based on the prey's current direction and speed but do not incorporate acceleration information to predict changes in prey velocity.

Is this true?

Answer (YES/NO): NO